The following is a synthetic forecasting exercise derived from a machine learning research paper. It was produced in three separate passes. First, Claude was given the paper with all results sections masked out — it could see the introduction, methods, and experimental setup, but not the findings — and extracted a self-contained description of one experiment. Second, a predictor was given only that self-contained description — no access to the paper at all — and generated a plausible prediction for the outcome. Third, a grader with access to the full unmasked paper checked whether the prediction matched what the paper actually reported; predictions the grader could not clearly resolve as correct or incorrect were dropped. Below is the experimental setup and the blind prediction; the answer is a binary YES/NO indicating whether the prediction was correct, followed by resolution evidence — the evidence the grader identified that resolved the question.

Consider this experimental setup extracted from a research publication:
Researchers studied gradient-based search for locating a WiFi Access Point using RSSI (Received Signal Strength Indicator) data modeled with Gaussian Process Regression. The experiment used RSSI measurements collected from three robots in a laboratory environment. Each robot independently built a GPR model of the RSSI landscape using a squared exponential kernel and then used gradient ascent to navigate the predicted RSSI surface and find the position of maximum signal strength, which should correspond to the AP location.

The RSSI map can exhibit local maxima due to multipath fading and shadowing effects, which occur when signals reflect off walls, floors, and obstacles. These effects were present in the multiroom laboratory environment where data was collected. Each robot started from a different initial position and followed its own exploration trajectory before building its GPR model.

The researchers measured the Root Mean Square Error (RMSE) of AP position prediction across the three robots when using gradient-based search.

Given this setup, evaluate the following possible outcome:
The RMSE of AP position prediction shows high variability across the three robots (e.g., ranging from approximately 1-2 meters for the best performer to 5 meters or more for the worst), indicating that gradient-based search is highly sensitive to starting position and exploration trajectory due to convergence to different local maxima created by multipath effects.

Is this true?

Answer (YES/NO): NO